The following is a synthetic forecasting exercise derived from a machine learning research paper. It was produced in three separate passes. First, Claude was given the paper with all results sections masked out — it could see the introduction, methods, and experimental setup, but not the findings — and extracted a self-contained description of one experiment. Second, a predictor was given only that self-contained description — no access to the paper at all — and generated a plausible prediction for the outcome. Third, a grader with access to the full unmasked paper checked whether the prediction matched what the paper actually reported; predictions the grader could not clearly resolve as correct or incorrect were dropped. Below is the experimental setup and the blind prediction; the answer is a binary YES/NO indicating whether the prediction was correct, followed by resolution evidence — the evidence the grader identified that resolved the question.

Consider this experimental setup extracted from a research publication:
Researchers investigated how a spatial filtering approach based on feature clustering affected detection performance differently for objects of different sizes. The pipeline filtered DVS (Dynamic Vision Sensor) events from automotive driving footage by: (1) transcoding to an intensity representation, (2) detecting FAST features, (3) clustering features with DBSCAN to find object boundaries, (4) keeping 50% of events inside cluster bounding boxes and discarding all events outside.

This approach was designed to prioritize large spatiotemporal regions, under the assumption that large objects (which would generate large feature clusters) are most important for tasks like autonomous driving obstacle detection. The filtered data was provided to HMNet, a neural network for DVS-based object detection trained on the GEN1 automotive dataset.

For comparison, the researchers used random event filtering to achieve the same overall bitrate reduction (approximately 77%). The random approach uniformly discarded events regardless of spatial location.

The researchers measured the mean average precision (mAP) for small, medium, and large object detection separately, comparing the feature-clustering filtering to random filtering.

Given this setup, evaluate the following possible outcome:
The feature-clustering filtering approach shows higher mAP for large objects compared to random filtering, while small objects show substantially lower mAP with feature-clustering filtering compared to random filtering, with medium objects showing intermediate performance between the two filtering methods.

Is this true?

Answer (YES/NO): NO